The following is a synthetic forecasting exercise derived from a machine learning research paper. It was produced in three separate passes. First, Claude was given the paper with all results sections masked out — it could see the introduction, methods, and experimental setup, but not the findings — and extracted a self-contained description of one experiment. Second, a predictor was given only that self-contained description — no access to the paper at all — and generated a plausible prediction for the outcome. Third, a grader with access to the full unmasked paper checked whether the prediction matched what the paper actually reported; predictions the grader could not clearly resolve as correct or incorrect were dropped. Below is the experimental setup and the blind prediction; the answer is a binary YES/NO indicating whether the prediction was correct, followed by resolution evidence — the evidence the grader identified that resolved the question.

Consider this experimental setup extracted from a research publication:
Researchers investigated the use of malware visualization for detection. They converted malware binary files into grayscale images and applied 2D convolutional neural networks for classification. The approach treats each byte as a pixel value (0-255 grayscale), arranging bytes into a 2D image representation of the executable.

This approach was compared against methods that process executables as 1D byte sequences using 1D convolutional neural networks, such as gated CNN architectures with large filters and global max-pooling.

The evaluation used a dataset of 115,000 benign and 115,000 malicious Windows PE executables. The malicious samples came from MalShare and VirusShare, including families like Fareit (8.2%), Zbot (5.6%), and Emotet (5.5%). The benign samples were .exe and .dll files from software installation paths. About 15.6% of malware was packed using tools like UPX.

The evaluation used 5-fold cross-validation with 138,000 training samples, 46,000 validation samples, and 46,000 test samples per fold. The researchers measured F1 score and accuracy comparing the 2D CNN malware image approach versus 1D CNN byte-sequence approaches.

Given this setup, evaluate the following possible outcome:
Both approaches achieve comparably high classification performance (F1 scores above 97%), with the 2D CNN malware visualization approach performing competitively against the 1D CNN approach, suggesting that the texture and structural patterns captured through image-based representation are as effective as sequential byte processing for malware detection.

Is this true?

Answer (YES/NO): NO